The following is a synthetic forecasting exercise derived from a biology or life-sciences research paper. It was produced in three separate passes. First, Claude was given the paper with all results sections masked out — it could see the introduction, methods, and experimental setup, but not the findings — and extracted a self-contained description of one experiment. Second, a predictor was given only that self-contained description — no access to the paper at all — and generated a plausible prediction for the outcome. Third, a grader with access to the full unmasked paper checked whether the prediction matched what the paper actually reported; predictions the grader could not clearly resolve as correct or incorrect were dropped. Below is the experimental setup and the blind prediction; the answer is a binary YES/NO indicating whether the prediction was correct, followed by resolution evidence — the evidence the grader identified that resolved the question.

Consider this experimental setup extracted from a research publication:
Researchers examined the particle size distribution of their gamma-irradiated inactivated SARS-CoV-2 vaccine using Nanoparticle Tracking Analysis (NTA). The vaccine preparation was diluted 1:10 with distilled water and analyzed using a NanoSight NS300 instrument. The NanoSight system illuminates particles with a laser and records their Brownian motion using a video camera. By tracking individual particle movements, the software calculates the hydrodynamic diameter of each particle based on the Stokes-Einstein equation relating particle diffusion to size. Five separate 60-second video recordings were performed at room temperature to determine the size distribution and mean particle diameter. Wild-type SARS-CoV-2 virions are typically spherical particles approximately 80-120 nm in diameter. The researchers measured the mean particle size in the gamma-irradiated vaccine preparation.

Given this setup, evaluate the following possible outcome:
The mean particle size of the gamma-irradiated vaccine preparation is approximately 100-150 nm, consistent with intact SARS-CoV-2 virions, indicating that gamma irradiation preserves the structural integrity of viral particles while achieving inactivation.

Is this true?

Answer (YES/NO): NO